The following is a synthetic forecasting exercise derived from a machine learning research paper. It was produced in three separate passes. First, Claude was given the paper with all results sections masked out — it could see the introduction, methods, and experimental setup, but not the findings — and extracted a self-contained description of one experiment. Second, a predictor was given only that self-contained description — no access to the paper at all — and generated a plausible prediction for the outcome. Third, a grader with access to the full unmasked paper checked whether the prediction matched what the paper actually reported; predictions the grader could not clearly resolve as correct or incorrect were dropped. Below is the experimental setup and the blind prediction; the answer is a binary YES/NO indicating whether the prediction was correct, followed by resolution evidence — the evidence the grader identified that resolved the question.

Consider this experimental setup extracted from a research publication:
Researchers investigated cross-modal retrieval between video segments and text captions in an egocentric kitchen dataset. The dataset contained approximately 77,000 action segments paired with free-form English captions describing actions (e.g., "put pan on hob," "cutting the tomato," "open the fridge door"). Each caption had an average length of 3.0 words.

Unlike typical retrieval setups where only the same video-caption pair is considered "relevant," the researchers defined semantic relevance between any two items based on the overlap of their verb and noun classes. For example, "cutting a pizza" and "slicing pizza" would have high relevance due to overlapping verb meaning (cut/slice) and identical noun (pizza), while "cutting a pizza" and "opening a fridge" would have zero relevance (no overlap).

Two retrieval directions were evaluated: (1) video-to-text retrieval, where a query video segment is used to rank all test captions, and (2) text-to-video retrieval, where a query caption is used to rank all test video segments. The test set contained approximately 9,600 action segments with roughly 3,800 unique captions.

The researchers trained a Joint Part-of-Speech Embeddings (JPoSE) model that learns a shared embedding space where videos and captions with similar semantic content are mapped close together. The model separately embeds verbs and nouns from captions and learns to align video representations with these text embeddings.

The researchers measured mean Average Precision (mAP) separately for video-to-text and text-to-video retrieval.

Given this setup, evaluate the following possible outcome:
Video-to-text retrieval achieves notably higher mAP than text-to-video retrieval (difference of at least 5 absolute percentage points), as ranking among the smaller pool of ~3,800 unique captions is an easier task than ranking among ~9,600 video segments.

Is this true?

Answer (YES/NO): YES